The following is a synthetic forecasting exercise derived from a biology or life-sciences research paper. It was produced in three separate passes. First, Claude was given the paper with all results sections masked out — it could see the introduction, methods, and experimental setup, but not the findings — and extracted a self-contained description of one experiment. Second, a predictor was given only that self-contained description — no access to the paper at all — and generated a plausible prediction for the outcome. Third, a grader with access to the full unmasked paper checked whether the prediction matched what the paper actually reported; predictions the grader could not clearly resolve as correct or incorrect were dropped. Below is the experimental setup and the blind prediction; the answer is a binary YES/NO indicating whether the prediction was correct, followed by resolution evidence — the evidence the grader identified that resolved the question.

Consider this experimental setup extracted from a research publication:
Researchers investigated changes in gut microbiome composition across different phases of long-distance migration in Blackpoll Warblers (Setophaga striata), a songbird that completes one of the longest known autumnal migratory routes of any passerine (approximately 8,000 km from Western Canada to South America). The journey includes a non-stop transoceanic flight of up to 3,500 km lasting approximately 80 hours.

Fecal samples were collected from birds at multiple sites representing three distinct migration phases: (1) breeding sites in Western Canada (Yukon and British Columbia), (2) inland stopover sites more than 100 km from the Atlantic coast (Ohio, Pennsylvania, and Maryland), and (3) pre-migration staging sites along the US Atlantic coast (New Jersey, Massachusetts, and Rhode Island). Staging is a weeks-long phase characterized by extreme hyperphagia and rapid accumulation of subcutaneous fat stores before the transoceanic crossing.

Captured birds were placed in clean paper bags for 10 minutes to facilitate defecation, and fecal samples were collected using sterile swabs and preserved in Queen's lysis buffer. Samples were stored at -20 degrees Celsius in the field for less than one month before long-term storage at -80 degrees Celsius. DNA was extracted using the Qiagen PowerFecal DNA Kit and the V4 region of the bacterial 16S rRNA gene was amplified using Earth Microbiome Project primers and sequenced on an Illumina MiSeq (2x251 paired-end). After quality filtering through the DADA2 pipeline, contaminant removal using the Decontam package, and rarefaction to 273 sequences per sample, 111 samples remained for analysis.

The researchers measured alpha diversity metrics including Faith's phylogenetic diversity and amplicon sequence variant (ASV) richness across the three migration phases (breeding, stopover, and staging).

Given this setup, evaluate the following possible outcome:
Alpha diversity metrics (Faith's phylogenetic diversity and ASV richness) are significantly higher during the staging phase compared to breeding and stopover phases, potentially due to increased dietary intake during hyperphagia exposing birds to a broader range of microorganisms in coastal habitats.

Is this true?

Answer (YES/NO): NO